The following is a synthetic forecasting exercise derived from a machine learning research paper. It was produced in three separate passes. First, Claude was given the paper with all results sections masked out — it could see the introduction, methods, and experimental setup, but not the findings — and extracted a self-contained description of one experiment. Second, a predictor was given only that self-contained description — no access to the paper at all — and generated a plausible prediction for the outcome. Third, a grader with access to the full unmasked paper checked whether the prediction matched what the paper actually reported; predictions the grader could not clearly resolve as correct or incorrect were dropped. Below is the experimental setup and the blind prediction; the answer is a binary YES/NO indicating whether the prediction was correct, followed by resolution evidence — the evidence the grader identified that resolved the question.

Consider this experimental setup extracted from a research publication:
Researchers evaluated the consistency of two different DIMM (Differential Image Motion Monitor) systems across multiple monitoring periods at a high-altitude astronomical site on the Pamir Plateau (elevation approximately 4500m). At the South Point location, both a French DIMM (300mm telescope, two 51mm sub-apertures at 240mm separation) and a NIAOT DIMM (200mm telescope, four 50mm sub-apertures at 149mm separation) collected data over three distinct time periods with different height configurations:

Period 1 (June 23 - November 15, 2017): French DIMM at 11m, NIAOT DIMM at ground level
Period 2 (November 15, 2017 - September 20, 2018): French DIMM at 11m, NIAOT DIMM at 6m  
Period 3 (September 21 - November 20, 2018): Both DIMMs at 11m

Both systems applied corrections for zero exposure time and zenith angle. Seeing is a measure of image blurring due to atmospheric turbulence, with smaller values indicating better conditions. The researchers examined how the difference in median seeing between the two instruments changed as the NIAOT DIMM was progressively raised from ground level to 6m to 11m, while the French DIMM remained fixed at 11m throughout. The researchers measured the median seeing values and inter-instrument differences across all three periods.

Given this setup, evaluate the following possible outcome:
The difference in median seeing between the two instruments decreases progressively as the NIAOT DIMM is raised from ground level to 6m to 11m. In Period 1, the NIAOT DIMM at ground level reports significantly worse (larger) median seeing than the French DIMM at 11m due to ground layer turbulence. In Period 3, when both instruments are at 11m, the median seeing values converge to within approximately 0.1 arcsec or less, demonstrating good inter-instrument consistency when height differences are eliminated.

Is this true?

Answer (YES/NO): YES